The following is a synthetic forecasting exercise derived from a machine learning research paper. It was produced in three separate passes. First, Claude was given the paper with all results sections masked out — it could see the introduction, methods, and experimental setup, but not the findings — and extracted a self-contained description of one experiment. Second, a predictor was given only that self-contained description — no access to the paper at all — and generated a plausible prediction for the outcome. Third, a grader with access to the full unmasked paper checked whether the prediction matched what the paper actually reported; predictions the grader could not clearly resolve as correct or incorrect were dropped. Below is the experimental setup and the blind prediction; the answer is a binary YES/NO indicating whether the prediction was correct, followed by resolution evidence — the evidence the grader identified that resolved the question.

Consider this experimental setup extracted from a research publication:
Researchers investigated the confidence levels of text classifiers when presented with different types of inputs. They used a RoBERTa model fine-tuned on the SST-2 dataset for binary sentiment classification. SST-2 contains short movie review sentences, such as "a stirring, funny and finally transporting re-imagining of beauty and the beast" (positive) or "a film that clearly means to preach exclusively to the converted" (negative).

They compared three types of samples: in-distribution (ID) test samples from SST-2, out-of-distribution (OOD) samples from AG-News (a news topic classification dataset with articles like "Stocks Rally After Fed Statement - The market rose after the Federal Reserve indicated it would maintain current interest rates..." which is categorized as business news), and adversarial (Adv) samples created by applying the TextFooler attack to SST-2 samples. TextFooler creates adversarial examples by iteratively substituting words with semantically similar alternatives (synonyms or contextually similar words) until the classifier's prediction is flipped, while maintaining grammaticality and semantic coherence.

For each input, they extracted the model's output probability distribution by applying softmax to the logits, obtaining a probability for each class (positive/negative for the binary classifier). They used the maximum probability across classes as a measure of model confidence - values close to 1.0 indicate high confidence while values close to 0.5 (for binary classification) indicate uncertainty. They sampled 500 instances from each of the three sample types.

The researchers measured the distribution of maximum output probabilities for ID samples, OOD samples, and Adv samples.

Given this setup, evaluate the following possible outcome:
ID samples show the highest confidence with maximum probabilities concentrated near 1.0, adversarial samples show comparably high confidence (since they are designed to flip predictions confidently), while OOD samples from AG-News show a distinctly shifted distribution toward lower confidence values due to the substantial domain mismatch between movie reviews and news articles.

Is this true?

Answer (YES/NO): NO